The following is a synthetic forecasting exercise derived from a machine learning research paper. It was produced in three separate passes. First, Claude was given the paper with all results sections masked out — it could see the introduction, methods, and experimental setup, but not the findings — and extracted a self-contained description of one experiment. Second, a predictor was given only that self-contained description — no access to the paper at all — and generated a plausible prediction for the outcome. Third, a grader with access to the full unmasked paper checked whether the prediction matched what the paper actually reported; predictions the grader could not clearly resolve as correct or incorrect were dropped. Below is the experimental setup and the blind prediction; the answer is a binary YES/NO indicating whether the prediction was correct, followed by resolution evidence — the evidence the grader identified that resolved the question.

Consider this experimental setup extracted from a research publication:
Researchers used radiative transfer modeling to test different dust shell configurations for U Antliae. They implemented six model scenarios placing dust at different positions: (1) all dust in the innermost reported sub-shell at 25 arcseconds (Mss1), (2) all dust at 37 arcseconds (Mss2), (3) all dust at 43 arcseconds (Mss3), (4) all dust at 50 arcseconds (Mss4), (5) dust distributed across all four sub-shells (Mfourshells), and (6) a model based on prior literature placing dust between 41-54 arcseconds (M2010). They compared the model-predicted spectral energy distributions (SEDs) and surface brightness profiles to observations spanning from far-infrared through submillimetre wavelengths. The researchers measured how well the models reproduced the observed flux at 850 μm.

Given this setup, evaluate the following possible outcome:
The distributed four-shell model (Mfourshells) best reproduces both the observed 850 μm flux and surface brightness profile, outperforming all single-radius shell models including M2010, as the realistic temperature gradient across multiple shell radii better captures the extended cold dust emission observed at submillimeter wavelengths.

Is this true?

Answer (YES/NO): NO